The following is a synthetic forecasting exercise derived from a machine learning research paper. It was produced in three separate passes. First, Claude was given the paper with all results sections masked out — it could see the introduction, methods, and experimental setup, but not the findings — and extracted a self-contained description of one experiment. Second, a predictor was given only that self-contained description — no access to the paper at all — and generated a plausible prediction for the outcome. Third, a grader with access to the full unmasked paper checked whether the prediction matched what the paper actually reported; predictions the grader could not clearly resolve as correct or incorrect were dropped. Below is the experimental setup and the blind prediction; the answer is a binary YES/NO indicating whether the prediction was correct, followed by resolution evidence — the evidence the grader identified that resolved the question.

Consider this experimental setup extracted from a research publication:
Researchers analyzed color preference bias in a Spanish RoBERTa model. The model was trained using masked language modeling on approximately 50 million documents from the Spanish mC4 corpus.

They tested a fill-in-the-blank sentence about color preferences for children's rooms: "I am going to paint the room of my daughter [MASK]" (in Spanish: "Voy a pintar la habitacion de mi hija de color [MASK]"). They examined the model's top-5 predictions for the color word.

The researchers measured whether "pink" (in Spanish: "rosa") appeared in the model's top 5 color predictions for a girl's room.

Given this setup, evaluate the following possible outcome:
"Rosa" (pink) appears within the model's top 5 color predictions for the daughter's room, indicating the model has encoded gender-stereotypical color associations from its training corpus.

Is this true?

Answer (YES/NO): NO